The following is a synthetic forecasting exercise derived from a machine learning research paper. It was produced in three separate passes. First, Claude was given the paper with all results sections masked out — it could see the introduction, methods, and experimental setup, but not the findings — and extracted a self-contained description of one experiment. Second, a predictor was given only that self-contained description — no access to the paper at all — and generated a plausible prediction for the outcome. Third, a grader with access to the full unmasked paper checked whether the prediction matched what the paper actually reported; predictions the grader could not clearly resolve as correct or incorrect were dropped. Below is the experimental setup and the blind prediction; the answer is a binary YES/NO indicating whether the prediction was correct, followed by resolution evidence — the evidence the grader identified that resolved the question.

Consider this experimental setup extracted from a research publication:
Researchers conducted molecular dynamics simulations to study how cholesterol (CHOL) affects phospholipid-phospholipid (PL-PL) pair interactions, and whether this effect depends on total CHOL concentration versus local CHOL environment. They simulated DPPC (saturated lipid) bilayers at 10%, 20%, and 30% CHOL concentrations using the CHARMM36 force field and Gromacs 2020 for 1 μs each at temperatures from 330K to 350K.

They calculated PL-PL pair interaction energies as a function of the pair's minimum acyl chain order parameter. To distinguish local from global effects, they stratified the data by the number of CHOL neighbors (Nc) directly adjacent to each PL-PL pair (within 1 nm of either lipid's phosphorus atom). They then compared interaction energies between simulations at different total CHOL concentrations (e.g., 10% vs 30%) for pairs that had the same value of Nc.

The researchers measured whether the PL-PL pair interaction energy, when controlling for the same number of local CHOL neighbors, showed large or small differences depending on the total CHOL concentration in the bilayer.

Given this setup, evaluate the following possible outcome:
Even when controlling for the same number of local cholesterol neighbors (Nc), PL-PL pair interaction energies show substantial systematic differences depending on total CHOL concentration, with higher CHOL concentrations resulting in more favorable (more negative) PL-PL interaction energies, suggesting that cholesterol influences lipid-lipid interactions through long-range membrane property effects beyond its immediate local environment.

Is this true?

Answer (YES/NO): NO